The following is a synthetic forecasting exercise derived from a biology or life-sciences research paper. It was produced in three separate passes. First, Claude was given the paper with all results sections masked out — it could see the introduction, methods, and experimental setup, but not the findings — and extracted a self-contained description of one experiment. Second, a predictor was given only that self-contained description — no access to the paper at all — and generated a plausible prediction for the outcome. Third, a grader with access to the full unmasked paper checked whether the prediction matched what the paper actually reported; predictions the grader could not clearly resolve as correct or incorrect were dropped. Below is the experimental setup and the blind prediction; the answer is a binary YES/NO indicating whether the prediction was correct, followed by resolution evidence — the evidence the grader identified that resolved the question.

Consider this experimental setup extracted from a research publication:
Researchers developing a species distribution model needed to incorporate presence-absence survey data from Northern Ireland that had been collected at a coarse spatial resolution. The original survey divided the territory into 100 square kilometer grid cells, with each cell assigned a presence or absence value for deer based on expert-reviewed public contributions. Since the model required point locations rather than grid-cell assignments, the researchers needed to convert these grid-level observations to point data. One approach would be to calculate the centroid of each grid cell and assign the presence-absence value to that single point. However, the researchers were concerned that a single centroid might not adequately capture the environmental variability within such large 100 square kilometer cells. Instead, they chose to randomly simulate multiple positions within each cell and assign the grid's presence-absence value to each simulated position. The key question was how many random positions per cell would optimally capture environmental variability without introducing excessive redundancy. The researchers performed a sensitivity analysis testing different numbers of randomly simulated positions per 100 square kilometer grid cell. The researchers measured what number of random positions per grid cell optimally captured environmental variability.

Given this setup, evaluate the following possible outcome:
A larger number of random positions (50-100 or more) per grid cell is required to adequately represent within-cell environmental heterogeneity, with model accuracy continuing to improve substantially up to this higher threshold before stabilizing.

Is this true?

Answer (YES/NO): NO